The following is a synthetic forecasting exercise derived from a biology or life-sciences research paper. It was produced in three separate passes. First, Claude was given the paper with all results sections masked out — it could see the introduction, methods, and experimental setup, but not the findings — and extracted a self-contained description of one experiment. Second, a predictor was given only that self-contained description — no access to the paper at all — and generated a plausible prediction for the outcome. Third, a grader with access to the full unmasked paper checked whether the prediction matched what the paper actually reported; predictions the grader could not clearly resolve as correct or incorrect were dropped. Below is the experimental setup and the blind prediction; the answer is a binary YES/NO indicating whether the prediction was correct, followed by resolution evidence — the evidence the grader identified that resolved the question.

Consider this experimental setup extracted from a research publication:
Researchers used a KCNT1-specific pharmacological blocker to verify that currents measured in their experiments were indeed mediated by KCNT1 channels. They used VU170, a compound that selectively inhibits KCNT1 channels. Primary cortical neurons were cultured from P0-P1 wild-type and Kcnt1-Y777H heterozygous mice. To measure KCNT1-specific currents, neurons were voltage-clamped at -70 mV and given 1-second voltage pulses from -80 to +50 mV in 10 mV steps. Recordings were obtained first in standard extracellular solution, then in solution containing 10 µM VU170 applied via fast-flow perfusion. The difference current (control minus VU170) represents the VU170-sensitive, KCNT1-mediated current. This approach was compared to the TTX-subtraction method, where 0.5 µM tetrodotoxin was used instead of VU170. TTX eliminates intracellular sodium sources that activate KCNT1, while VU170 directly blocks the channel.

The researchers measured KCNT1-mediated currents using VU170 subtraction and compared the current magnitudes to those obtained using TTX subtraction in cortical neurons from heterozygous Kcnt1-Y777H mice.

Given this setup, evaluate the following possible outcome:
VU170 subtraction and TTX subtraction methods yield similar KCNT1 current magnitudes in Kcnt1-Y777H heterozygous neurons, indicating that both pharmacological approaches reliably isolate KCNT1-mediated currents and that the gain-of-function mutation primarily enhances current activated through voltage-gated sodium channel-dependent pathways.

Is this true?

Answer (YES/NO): NO